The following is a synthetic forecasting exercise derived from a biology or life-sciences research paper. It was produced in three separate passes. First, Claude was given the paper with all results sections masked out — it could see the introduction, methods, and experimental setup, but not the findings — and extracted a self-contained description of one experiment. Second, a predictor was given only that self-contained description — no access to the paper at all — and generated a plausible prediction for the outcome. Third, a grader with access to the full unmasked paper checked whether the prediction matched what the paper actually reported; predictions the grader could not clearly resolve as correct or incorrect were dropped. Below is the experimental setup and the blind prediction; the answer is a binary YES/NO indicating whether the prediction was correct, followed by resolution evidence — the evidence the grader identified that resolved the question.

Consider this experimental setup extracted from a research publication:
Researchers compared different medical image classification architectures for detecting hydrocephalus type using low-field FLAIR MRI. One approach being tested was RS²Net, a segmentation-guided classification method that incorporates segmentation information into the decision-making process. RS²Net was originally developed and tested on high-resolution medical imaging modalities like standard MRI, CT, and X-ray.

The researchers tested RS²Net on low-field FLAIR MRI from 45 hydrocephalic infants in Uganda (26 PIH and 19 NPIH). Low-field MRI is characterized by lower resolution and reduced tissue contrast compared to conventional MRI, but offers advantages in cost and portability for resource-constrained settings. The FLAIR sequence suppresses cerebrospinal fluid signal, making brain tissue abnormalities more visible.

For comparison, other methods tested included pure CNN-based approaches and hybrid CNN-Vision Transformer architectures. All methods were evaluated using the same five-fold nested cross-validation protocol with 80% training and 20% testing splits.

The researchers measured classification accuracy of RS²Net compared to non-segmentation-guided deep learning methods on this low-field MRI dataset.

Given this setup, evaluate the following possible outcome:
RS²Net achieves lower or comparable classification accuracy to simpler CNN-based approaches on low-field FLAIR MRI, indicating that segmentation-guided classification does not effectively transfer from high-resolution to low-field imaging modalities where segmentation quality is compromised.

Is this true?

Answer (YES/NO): YES